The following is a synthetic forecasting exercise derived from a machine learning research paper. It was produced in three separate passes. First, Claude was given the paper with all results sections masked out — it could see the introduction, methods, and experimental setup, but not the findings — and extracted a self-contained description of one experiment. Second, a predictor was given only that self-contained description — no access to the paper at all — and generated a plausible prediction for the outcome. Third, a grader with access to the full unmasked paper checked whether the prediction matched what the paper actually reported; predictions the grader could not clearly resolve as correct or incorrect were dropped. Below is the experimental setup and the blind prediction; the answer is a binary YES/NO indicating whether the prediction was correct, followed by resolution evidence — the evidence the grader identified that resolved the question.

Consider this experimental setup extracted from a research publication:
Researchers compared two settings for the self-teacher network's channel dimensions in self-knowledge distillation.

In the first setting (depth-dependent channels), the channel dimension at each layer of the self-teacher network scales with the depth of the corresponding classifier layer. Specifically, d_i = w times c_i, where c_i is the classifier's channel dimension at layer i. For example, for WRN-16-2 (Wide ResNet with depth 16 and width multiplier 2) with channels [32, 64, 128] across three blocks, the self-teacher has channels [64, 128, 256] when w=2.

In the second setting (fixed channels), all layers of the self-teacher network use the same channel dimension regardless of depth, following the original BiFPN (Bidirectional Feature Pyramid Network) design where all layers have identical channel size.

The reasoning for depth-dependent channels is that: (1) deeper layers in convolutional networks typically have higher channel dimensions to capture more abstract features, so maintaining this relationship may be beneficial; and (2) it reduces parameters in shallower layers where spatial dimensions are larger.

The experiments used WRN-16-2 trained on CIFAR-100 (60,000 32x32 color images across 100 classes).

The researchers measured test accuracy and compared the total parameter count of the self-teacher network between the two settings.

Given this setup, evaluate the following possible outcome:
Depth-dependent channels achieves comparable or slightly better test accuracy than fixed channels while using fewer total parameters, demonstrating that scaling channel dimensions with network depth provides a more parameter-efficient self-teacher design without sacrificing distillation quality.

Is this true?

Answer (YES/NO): YES